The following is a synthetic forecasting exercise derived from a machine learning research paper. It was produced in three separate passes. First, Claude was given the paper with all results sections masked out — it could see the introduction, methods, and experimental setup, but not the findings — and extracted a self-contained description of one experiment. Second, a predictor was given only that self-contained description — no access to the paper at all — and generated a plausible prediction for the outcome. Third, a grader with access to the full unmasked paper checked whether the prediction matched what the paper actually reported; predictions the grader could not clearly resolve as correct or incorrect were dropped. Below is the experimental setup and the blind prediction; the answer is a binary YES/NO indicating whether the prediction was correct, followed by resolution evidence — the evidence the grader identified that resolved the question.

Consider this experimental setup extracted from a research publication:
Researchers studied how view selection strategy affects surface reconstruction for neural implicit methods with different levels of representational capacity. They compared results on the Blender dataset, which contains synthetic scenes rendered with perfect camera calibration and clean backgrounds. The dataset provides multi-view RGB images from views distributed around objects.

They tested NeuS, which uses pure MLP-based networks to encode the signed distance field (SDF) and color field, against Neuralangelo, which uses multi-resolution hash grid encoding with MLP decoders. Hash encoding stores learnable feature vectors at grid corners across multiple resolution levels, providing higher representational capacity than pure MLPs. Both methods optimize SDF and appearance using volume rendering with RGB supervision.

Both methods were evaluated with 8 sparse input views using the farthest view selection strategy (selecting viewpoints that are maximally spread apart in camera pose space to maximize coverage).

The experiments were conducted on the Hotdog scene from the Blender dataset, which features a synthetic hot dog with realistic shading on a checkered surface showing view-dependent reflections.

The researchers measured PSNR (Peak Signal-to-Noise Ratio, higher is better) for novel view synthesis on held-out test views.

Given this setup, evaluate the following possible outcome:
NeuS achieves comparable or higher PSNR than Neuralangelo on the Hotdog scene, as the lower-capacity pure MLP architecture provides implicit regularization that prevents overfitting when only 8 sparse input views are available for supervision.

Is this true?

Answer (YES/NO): NO